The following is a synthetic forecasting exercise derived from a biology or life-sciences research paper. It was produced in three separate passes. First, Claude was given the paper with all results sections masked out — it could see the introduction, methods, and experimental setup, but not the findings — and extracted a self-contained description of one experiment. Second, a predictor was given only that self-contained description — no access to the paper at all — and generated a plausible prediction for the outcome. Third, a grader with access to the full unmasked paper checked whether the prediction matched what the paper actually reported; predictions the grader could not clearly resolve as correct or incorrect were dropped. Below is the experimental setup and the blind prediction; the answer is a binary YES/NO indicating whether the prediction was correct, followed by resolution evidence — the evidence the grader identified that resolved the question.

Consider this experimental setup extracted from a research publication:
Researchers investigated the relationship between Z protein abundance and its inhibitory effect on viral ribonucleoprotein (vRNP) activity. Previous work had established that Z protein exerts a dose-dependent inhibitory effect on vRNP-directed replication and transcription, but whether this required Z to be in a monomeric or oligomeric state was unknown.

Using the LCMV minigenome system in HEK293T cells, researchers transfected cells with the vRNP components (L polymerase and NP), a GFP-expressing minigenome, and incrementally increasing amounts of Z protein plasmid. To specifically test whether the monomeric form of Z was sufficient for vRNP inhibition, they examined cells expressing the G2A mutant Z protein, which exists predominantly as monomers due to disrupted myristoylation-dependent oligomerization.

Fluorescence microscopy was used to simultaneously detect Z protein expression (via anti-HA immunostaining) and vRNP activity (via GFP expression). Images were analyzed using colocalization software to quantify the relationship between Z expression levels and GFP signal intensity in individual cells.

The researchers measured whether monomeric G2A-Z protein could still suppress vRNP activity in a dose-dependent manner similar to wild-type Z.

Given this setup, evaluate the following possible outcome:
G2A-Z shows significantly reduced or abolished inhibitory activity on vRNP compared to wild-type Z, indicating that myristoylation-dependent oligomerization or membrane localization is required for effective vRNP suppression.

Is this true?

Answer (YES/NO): NO